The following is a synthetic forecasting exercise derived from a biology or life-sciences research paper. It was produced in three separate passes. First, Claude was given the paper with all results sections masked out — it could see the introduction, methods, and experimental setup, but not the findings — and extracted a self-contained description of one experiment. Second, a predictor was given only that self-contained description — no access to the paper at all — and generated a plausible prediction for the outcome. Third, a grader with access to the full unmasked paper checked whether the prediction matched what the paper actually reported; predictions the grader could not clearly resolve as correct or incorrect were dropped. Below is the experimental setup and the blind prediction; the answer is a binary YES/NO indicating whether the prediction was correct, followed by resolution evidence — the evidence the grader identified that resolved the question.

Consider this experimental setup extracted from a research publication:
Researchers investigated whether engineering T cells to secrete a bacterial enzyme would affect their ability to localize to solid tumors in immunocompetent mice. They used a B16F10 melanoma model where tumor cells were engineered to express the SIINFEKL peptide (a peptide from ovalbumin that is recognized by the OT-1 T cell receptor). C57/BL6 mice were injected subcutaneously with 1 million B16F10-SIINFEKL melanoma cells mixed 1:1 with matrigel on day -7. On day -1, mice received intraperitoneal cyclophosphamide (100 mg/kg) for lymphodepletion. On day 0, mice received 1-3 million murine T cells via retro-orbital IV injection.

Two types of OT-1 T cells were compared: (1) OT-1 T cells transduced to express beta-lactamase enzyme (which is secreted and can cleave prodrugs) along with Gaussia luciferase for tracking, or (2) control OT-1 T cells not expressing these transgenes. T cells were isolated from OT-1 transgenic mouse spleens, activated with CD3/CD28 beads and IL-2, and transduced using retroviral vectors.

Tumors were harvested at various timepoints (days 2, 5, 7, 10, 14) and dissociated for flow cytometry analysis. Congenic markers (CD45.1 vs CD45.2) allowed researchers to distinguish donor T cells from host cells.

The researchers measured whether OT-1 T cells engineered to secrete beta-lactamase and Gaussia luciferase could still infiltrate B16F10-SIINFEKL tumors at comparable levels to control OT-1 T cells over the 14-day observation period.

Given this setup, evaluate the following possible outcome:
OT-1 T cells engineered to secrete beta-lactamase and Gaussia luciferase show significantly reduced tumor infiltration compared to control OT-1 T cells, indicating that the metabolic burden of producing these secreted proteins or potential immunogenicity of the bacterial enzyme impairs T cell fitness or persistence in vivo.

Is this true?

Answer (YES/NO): NO